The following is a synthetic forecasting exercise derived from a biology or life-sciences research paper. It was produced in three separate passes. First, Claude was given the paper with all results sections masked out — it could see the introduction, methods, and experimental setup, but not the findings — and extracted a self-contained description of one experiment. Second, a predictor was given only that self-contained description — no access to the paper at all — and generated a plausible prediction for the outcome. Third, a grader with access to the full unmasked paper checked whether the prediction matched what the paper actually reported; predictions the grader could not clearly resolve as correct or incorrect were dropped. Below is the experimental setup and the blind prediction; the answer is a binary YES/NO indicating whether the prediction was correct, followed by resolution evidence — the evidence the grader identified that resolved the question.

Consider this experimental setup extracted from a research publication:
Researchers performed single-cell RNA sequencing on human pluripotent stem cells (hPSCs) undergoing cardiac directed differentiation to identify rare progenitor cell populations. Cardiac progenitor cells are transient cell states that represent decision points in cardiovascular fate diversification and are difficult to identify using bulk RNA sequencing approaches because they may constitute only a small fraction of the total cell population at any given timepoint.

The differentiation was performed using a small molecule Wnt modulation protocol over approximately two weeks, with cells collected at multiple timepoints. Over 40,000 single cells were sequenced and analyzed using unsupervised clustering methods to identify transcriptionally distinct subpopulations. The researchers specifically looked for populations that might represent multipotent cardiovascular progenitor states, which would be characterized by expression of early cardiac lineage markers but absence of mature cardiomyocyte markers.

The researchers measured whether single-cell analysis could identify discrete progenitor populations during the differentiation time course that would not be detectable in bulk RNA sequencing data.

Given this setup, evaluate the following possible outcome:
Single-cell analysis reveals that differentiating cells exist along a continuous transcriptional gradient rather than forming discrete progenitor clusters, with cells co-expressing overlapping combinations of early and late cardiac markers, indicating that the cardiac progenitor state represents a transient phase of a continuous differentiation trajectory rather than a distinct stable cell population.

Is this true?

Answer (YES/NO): NO